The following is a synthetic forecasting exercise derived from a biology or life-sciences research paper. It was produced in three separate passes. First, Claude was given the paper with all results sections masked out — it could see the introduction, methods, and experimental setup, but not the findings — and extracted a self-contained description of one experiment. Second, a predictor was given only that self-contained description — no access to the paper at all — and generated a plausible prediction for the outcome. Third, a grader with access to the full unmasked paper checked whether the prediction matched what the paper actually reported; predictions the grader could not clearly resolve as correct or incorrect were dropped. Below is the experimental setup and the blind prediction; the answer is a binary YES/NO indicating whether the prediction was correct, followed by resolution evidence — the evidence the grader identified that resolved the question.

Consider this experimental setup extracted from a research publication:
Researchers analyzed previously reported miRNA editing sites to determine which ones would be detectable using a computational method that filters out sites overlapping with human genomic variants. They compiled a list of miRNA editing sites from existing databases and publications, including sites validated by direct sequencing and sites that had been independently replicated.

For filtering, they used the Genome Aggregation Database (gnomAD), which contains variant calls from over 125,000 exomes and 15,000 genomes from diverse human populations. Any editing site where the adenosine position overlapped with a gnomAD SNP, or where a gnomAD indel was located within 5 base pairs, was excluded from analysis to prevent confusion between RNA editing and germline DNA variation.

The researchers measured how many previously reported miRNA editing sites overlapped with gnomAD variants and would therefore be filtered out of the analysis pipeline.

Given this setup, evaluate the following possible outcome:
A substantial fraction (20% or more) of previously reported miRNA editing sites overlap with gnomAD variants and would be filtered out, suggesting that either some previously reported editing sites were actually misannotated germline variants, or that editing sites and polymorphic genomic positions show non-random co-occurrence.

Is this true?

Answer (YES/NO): NO